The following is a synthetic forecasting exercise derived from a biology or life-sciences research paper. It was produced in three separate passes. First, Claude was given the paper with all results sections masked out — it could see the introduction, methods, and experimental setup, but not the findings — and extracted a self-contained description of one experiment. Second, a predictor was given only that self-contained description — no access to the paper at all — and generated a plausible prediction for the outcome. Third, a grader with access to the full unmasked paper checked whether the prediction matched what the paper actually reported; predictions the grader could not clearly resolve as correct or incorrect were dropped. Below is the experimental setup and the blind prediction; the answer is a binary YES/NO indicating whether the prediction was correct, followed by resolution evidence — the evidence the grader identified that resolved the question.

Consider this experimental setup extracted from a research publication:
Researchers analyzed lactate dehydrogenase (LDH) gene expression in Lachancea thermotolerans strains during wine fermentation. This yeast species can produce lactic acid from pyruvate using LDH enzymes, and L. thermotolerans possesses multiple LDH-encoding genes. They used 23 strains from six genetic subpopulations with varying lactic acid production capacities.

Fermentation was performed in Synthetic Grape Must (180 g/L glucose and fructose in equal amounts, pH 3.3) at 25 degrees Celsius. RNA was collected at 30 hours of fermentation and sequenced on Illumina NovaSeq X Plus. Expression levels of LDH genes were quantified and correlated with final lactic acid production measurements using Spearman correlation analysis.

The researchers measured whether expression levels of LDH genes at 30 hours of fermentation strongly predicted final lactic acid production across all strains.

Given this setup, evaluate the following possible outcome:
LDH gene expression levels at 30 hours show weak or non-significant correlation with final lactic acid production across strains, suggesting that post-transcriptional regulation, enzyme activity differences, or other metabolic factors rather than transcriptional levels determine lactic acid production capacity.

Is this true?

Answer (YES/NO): NO